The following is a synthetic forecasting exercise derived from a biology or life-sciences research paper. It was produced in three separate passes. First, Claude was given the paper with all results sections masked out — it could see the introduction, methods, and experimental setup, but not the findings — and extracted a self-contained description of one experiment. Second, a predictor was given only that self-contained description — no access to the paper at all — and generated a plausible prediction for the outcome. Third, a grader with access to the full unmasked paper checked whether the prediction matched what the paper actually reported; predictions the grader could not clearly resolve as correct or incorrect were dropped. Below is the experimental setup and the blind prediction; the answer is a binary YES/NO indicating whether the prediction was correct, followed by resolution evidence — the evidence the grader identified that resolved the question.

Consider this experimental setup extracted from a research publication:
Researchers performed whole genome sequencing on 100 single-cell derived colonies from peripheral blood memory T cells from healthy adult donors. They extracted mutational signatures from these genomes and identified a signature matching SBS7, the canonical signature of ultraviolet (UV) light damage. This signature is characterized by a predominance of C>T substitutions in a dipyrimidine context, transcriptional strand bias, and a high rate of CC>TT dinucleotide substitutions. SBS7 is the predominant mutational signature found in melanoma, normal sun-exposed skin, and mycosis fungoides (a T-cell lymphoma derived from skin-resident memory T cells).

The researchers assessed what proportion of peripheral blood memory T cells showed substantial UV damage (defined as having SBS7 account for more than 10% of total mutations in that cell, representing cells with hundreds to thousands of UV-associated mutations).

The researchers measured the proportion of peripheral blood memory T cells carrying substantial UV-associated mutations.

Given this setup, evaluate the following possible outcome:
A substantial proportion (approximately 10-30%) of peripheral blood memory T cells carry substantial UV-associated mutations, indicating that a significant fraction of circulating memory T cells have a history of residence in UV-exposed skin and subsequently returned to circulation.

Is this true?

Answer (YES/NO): NO